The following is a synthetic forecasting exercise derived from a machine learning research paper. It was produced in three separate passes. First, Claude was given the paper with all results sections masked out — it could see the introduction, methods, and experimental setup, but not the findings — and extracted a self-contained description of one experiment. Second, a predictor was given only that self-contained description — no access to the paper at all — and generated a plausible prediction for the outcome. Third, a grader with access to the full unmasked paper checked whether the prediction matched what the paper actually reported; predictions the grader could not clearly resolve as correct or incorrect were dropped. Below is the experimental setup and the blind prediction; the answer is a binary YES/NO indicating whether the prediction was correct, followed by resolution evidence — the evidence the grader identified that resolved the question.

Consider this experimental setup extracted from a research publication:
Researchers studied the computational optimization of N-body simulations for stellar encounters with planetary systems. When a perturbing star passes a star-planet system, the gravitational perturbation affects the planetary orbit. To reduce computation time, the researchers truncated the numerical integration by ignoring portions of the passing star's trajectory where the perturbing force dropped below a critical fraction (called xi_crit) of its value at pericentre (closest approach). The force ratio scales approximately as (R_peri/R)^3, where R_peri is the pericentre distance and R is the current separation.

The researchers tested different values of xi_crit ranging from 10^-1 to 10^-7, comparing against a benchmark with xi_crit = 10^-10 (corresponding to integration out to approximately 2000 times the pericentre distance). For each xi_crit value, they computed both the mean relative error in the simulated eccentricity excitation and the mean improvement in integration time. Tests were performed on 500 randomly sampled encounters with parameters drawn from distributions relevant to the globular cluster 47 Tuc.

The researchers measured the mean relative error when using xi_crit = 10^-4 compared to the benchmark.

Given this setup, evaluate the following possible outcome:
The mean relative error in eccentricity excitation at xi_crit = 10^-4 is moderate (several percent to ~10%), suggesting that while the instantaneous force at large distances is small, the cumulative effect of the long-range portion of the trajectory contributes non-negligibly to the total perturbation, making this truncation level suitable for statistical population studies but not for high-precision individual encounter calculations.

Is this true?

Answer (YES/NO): NO